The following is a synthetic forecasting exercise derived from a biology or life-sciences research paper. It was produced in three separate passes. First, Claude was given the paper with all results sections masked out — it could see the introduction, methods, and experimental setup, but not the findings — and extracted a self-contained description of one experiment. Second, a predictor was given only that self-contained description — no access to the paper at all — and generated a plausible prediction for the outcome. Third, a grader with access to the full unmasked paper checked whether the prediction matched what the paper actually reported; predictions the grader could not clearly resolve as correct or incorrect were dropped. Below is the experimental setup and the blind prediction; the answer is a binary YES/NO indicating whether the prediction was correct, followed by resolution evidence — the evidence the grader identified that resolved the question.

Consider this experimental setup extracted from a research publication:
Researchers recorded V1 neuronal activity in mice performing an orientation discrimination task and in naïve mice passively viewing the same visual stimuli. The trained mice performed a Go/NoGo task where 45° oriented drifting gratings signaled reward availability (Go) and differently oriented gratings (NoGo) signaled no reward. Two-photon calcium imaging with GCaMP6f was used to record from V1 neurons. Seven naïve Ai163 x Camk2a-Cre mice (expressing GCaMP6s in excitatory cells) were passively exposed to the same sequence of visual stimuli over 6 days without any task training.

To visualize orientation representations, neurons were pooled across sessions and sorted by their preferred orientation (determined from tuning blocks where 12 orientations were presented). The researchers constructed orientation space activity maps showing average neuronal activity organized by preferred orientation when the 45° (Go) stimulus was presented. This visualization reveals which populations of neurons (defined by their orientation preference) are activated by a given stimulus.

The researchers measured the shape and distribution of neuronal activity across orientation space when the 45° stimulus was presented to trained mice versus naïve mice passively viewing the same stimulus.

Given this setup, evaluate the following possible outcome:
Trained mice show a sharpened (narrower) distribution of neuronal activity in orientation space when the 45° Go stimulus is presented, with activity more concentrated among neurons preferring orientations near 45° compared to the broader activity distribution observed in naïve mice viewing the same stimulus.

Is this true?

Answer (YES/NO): NO